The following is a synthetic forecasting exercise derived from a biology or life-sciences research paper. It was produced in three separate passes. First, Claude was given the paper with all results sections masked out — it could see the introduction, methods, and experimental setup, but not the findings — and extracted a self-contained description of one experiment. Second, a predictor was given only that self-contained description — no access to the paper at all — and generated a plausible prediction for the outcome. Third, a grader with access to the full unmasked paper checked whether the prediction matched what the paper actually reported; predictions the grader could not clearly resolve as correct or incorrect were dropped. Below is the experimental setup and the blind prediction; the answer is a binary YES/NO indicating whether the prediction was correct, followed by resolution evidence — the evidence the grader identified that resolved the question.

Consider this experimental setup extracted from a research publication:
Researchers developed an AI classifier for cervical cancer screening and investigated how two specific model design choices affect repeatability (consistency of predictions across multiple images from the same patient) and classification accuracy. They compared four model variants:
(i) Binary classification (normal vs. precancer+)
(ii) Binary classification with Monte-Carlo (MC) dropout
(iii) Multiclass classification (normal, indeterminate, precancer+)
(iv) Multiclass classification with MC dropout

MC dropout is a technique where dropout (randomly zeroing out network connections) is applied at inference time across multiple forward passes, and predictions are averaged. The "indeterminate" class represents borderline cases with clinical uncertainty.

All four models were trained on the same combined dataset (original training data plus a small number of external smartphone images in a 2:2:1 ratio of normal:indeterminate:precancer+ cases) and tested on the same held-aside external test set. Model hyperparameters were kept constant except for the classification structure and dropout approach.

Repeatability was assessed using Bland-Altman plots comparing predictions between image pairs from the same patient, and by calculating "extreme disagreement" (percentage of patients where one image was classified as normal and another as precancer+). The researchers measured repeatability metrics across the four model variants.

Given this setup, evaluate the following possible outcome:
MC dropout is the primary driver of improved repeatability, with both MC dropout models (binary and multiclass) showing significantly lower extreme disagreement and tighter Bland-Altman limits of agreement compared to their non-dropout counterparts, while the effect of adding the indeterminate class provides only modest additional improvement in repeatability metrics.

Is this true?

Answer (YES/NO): NO